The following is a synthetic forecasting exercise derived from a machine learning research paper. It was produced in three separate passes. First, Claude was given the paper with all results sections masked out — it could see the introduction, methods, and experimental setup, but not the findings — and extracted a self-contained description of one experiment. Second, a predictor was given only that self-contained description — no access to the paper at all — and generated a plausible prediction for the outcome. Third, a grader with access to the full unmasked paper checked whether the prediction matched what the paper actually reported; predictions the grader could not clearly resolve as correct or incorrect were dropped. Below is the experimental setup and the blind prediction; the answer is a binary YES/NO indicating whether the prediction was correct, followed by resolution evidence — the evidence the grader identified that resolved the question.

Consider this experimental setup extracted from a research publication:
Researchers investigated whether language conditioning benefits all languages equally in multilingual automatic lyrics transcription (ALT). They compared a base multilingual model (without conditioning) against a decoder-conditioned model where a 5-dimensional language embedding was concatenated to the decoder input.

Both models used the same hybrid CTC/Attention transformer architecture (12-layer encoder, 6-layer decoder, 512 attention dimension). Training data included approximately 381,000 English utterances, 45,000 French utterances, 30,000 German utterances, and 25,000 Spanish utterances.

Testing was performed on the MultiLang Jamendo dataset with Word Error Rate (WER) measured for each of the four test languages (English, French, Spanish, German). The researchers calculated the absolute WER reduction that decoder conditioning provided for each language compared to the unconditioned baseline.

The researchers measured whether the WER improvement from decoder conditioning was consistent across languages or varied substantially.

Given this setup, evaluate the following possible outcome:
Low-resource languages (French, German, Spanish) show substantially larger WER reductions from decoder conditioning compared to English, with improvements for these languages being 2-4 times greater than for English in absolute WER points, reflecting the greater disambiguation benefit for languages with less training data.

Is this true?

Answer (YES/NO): NO